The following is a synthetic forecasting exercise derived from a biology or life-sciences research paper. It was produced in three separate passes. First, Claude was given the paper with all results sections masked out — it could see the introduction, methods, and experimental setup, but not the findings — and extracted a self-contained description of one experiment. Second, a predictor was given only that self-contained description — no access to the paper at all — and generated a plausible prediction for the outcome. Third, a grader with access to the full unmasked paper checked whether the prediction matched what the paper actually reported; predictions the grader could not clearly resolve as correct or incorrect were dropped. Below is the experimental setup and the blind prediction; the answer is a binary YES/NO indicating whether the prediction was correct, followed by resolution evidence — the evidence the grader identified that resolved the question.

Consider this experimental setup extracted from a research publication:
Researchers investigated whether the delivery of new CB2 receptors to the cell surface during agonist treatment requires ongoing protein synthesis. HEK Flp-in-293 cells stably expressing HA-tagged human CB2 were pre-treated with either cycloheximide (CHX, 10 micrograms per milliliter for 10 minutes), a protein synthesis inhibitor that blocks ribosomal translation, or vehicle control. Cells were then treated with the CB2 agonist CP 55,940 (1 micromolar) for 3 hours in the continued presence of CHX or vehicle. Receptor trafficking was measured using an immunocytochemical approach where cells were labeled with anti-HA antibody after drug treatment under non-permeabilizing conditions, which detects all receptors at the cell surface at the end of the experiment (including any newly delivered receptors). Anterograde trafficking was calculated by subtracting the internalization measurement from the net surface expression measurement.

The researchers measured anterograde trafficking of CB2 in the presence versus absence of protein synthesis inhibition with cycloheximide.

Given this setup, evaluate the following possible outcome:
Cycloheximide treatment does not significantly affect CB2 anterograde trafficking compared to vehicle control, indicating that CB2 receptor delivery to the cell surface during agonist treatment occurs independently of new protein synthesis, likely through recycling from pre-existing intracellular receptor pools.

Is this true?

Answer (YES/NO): NO